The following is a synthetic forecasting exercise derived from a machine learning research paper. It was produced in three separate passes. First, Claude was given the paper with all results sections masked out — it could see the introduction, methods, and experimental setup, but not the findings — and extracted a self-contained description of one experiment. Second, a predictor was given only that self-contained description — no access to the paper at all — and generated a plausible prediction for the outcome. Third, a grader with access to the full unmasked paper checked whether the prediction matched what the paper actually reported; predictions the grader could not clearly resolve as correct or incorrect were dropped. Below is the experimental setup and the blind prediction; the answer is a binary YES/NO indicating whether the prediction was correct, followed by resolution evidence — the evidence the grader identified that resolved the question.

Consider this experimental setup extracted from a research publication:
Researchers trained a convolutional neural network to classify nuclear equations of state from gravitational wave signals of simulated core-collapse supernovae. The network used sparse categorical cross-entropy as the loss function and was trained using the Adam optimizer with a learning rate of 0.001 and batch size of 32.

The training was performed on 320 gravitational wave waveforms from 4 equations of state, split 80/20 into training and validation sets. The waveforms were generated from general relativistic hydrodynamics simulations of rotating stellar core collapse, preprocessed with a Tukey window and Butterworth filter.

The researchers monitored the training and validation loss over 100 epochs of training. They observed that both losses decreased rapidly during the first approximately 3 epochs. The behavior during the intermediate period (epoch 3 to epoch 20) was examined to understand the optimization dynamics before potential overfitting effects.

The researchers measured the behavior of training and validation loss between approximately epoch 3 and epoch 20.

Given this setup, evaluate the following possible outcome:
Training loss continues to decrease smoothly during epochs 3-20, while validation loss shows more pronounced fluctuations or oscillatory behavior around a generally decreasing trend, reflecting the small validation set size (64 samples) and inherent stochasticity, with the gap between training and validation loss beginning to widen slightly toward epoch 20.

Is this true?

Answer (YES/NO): NO